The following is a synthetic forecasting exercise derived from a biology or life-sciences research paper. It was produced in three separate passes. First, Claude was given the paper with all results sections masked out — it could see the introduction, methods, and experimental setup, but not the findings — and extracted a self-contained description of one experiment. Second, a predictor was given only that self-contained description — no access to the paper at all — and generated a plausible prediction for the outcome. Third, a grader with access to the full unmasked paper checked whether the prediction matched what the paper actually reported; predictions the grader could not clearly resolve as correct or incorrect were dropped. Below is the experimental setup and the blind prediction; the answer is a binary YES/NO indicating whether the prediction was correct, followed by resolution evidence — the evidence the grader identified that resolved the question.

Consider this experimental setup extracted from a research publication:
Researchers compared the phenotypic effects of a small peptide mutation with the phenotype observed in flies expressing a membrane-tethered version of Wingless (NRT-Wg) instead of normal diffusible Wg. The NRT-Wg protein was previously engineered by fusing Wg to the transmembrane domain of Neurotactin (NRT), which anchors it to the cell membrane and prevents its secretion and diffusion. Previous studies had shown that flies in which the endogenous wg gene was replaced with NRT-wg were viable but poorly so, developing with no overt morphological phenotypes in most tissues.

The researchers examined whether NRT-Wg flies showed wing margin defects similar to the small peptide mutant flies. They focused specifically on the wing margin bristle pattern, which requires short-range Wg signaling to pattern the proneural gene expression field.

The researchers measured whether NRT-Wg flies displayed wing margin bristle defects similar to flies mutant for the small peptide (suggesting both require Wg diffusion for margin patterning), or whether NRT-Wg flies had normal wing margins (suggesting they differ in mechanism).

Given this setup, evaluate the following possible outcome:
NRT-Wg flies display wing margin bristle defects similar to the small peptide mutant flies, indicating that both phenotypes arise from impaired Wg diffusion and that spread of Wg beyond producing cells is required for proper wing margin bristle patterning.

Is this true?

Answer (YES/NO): YES